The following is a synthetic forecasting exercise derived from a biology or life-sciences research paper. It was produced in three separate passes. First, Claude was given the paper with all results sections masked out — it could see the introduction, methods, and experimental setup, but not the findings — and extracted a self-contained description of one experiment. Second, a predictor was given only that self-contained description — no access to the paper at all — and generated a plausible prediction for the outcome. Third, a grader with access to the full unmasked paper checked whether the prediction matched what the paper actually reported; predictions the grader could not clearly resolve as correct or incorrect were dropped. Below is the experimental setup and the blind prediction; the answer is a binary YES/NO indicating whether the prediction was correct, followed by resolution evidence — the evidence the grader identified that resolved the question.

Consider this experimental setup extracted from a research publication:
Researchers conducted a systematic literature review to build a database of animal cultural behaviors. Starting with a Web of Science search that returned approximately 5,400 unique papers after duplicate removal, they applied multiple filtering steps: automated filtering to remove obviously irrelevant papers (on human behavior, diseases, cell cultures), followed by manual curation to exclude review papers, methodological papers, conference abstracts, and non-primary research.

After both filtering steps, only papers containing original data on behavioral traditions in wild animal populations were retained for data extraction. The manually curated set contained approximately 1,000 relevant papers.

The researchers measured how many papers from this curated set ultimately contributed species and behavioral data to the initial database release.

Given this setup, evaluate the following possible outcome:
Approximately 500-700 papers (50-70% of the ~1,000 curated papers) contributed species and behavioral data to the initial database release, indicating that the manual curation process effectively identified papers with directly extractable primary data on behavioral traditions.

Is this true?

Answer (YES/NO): NO